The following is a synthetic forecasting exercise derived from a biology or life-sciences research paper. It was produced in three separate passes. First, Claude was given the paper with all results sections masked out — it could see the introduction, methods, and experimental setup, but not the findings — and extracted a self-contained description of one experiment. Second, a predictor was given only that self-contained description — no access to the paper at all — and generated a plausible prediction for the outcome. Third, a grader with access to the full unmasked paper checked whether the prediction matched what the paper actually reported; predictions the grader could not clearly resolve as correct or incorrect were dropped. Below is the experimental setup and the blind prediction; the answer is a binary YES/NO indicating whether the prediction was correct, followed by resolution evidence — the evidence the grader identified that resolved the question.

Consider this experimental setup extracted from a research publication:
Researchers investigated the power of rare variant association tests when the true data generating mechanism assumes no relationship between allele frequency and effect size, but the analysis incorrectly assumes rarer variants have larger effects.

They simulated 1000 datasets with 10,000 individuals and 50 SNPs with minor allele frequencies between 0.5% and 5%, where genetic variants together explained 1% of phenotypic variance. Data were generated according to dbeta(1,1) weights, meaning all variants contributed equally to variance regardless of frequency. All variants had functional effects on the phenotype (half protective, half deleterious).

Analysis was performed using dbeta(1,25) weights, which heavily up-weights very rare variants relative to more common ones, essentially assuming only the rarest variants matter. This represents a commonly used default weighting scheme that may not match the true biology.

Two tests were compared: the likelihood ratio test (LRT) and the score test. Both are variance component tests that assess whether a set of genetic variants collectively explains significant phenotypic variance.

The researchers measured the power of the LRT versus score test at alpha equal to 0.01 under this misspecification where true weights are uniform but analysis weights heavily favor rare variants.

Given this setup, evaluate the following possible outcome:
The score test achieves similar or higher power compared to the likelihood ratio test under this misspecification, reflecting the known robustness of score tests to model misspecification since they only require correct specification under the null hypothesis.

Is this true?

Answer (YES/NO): NO